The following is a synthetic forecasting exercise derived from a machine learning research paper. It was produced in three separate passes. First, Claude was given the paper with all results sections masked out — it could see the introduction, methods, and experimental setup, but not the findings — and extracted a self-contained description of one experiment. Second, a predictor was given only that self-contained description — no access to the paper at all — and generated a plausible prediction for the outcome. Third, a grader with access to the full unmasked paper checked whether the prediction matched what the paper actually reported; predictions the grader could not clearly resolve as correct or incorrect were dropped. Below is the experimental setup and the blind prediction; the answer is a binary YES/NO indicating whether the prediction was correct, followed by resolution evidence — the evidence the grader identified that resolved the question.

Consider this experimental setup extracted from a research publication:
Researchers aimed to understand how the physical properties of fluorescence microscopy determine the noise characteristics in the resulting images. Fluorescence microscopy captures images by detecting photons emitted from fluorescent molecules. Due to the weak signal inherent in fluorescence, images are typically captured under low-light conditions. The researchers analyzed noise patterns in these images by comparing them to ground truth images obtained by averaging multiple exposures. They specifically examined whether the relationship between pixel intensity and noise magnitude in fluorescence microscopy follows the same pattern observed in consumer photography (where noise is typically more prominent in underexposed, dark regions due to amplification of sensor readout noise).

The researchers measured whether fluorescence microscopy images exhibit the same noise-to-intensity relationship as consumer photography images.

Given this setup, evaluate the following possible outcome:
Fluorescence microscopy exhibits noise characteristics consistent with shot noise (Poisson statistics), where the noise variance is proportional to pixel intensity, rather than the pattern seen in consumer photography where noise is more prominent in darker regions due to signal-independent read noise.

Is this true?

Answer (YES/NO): YES